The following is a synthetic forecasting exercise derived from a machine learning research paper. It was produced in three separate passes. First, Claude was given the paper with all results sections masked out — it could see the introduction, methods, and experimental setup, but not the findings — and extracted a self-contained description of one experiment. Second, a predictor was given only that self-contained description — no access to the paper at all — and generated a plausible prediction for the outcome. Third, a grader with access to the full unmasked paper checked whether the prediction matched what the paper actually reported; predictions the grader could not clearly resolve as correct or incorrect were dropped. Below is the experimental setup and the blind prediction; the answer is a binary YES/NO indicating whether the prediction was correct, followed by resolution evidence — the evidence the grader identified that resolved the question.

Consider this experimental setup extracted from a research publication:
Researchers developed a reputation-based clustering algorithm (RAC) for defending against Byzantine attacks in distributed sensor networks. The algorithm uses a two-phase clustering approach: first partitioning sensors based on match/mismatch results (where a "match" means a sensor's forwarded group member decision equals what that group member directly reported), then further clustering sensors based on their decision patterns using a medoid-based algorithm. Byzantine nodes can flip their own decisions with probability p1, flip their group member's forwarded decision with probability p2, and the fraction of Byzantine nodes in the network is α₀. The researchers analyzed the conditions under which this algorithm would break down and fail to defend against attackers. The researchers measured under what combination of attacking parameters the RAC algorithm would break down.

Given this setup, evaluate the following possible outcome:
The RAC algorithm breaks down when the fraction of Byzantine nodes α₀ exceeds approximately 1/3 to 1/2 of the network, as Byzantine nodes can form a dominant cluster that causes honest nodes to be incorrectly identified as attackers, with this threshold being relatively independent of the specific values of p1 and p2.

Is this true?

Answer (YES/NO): NO